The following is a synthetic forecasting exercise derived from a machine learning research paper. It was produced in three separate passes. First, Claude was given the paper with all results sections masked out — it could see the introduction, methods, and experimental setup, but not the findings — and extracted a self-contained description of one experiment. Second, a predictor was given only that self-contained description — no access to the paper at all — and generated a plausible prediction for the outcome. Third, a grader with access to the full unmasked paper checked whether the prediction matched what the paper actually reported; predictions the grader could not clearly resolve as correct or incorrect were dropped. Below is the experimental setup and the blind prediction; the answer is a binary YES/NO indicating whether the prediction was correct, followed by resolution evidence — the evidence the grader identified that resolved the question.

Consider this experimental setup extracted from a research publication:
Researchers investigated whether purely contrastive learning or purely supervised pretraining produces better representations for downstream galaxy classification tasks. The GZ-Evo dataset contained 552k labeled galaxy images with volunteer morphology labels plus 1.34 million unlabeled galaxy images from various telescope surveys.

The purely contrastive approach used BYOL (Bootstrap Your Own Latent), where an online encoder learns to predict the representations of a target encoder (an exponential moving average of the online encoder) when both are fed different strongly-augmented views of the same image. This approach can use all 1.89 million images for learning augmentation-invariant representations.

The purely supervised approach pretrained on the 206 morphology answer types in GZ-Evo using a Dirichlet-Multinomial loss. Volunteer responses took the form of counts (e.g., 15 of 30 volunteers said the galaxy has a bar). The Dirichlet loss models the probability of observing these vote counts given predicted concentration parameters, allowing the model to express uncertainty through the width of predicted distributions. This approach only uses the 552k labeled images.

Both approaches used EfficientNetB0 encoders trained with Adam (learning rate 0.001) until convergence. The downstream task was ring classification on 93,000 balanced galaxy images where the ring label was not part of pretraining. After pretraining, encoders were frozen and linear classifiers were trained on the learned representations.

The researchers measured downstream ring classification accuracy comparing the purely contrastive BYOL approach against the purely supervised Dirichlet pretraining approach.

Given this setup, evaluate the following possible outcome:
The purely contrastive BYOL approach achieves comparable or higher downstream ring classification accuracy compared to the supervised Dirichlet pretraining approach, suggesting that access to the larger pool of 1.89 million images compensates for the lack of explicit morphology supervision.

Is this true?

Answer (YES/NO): NO